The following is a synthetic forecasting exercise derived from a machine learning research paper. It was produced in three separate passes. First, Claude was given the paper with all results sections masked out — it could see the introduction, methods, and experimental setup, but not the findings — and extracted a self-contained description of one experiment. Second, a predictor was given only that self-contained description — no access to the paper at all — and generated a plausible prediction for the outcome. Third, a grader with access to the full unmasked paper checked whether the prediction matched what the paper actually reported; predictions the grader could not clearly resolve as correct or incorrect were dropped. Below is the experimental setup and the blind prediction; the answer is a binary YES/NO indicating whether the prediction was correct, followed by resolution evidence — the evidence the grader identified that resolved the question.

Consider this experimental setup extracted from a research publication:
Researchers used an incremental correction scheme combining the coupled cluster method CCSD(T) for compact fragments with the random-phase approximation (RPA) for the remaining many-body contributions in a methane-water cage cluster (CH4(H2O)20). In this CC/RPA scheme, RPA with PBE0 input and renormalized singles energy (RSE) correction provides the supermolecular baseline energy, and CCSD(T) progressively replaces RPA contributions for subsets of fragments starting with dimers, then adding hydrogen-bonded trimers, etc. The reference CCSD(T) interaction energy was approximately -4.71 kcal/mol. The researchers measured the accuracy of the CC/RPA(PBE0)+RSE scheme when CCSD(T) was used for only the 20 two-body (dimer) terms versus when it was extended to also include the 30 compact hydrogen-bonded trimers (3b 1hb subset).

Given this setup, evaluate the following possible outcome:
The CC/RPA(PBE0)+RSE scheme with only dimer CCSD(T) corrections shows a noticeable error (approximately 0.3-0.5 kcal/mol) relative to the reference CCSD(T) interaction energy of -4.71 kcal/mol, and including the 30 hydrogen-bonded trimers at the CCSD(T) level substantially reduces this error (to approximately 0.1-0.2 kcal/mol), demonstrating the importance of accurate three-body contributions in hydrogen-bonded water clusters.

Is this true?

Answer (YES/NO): NO